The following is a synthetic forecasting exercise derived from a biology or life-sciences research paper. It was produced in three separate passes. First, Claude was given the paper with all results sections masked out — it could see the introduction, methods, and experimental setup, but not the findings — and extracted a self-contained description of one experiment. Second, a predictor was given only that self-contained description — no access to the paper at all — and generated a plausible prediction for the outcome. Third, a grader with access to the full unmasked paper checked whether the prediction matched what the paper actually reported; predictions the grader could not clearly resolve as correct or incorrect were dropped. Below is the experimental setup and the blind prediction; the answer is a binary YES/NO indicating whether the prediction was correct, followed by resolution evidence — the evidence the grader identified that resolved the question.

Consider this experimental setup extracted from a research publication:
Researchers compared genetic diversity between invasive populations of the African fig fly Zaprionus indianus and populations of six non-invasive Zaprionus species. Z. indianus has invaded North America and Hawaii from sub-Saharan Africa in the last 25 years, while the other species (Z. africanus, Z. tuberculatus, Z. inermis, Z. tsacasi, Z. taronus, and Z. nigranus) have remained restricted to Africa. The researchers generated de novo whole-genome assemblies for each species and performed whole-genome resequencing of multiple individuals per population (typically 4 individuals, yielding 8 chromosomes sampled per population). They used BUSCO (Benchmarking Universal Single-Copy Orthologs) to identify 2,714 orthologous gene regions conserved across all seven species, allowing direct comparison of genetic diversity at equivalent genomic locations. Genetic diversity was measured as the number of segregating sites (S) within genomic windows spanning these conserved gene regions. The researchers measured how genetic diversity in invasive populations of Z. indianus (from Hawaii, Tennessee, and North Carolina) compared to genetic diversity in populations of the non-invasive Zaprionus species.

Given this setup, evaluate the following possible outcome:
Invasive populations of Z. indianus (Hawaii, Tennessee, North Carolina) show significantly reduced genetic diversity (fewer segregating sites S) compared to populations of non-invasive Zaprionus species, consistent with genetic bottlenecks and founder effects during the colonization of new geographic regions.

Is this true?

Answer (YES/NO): NO